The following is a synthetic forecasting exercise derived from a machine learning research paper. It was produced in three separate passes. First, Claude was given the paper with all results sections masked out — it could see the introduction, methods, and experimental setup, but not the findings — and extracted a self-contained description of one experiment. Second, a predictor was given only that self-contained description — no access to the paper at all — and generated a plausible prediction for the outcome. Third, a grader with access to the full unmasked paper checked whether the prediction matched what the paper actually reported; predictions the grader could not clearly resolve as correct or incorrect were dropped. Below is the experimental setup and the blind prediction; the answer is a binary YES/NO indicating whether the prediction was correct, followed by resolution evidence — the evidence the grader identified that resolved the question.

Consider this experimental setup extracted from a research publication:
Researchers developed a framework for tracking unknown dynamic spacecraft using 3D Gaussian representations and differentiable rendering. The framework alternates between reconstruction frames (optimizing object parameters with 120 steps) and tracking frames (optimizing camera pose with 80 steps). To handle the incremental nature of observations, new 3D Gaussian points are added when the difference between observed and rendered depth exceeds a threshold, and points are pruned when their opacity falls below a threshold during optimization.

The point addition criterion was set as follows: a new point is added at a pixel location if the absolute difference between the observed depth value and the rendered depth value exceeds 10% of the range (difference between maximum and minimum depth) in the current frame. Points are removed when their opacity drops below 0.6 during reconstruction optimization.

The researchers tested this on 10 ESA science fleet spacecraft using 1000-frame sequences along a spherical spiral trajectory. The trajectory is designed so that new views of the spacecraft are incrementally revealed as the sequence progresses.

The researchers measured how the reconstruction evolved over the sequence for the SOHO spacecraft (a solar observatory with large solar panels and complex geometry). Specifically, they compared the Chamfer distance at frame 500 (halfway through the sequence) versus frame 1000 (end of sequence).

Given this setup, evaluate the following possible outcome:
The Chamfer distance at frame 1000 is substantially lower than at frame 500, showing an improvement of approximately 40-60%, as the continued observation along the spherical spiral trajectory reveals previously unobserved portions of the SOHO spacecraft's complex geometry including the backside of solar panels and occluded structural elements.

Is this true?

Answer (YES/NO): NO